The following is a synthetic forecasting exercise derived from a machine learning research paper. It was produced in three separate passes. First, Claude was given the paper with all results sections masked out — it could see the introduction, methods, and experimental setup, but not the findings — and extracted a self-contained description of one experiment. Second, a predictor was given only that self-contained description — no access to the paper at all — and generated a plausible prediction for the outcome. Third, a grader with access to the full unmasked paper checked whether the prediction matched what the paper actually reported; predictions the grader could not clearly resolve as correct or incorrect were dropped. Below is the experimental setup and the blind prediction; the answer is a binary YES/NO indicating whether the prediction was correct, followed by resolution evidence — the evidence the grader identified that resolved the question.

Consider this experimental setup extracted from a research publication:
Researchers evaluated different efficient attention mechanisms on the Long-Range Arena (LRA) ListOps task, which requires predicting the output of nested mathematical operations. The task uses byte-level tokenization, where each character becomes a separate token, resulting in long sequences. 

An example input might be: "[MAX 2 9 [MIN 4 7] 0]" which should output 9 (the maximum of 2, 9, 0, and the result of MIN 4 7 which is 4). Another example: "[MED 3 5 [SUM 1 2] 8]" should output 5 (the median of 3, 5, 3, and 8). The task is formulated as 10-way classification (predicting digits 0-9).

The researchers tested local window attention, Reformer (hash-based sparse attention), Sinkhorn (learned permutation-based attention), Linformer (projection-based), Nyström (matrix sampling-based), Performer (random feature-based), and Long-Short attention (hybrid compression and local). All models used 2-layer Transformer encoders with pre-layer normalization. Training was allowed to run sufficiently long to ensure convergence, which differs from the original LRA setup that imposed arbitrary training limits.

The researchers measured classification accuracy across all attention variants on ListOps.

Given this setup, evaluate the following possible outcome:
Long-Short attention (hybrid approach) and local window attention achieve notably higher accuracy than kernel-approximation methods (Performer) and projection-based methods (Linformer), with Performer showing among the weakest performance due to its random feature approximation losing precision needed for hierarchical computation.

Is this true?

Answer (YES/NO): NO